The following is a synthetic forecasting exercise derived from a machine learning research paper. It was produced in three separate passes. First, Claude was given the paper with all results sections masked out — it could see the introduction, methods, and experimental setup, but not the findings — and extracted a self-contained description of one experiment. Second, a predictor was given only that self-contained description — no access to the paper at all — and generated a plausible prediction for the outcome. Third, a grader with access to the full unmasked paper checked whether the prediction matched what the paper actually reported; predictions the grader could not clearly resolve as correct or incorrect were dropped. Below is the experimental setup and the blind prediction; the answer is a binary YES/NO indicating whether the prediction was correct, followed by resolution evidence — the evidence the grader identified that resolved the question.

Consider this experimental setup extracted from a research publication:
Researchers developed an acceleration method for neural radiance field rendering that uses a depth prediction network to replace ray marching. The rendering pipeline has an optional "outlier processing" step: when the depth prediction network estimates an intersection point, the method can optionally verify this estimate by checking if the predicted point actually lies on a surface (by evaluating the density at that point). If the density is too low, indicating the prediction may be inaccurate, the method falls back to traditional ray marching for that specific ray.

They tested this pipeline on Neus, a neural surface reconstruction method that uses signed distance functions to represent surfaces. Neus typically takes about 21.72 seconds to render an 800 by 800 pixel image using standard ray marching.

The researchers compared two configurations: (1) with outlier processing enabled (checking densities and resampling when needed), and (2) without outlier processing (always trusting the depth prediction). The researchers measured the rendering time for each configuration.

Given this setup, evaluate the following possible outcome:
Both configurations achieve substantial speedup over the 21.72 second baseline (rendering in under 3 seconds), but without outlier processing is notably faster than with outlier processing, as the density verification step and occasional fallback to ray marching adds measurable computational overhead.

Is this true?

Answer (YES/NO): YES